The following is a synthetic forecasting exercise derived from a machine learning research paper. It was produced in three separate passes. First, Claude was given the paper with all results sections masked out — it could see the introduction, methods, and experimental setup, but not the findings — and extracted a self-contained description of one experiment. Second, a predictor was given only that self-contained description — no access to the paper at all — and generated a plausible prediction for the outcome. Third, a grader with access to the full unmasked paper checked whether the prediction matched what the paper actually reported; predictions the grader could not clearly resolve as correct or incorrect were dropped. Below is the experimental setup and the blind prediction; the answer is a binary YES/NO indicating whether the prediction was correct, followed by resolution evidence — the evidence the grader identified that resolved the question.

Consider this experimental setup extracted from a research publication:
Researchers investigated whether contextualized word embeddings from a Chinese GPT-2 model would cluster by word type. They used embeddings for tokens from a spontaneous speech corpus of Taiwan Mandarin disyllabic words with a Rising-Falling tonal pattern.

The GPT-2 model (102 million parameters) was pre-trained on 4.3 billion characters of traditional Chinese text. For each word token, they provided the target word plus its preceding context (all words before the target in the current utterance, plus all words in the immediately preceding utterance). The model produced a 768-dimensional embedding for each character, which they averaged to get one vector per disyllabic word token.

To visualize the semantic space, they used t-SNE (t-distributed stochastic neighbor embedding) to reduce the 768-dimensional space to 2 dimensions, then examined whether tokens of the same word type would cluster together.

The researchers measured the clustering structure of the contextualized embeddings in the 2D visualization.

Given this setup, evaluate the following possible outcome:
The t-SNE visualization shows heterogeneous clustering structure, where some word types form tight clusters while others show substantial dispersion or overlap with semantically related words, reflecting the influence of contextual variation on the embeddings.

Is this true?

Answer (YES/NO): NO